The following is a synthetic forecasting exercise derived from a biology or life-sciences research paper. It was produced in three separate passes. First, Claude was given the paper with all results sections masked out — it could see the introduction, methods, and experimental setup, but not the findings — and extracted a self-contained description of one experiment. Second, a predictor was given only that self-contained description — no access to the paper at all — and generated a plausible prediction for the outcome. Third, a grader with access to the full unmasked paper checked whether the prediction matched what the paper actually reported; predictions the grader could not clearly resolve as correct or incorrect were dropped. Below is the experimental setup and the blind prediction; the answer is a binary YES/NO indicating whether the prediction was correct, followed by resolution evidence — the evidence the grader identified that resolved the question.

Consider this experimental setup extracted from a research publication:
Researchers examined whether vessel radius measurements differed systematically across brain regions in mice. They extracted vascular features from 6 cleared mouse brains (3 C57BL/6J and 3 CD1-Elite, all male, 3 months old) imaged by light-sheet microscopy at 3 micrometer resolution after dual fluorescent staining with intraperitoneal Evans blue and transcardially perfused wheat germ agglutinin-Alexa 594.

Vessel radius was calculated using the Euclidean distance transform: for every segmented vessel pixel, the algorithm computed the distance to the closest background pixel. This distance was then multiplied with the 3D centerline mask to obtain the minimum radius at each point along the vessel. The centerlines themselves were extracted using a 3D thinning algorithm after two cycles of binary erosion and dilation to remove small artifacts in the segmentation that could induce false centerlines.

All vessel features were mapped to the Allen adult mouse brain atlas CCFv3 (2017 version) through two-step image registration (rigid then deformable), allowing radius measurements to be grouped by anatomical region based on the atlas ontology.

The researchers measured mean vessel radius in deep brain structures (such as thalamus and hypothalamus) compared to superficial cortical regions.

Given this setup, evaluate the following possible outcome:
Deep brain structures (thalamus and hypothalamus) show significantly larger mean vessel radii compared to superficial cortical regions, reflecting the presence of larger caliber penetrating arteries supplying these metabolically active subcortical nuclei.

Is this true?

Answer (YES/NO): NO